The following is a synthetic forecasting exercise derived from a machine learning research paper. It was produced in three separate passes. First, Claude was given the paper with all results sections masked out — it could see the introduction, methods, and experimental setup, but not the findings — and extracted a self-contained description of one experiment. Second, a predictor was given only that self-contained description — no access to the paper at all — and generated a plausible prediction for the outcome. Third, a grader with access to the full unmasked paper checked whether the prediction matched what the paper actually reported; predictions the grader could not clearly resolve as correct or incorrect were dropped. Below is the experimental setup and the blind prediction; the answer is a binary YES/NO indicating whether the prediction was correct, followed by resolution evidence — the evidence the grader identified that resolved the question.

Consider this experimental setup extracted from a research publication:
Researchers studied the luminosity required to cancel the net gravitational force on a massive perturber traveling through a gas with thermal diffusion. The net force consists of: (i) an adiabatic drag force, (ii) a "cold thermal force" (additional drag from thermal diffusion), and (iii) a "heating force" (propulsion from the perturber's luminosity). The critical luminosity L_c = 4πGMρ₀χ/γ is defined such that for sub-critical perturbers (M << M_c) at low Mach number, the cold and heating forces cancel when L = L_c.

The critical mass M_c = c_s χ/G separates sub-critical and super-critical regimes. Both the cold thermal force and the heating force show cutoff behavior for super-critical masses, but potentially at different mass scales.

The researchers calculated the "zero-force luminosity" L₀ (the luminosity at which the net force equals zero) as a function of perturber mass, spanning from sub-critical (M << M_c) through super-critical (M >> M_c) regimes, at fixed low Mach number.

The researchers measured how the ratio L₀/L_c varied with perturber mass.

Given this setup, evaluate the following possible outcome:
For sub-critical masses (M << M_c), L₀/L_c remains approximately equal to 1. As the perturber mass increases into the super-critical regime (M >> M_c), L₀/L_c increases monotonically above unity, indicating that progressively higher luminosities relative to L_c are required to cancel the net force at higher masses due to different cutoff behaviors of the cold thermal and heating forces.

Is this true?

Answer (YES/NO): NO